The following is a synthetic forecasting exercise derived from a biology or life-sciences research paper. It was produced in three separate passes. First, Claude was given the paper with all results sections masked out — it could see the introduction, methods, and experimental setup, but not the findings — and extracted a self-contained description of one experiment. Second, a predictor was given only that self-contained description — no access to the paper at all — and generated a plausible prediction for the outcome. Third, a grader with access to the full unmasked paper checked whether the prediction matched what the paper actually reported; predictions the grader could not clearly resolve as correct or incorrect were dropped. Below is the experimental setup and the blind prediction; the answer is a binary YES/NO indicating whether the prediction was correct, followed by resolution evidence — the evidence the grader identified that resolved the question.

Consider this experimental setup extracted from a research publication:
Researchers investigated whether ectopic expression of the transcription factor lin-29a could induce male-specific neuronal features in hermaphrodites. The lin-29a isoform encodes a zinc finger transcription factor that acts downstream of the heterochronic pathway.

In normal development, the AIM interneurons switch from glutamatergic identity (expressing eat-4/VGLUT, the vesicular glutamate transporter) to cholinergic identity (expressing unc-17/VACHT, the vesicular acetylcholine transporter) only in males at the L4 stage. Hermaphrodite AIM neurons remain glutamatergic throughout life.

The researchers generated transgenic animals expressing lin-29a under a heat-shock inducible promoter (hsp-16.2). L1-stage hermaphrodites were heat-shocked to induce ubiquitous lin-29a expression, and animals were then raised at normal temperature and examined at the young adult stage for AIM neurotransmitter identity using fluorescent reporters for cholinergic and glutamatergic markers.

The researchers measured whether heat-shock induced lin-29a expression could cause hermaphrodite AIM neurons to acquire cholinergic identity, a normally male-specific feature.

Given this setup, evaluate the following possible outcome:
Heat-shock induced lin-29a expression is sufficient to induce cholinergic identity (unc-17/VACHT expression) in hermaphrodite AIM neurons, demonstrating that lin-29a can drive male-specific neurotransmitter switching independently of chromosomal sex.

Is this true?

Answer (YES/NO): YES